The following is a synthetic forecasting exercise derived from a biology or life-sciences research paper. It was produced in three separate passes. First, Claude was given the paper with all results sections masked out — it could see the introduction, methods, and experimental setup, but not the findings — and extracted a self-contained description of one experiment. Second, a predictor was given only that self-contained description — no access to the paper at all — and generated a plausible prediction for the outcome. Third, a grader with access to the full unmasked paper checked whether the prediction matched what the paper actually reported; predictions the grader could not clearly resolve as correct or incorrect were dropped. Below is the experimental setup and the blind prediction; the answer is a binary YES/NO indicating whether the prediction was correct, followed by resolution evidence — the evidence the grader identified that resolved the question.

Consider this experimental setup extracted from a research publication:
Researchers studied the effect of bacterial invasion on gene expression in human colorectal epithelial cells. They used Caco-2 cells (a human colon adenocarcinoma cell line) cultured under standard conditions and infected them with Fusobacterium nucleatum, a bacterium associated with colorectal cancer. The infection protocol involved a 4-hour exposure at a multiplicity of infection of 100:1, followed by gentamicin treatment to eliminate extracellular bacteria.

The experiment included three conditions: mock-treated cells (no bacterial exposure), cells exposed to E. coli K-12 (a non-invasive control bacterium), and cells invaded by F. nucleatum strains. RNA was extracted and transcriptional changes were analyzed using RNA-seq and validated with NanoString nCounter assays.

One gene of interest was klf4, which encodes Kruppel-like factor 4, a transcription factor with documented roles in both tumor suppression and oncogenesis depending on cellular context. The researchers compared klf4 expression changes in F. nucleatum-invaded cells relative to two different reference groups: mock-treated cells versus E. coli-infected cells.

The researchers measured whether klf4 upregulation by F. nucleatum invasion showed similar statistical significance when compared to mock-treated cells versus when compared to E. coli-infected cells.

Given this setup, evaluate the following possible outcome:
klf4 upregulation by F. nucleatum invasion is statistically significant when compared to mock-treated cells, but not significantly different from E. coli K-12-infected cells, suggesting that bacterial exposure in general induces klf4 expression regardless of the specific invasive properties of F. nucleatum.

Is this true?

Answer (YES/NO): NO